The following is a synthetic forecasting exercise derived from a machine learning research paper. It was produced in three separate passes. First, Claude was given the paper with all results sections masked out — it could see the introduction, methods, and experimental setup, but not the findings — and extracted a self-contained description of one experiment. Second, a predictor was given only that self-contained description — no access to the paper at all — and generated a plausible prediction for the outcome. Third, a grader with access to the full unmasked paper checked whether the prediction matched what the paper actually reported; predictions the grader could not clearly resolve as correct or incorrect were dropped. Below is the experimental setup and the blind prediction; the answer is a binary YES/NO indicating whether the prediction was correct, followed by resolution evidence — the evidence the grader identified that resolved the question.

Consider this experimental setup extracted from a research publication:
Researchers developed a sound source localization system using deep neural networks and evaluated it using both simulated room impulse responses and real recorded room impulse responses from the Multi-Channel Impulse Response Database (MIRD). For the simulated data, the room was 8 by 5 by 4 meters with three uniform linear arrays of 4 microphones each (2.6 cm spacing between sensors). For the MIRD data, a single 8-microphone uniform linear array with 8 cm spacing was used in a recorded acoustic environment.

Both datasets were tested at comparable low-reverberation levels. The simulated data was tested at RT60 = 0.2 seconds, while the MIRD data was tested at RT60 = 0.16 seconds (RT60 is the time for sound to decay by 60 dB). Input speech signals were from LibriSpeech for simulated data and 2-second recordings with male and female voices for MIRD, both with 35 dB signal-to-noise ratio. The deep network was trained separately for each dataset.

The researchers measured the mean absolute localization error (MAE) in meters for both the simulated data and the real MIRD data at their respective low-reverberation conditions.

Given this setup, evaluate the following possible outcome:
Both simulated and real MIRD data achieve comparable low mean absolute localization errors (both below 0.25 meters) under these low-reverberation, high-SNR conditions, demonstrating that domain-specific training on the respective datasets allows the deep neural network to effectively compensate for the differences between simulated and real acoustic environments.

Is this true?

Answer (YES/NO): YES